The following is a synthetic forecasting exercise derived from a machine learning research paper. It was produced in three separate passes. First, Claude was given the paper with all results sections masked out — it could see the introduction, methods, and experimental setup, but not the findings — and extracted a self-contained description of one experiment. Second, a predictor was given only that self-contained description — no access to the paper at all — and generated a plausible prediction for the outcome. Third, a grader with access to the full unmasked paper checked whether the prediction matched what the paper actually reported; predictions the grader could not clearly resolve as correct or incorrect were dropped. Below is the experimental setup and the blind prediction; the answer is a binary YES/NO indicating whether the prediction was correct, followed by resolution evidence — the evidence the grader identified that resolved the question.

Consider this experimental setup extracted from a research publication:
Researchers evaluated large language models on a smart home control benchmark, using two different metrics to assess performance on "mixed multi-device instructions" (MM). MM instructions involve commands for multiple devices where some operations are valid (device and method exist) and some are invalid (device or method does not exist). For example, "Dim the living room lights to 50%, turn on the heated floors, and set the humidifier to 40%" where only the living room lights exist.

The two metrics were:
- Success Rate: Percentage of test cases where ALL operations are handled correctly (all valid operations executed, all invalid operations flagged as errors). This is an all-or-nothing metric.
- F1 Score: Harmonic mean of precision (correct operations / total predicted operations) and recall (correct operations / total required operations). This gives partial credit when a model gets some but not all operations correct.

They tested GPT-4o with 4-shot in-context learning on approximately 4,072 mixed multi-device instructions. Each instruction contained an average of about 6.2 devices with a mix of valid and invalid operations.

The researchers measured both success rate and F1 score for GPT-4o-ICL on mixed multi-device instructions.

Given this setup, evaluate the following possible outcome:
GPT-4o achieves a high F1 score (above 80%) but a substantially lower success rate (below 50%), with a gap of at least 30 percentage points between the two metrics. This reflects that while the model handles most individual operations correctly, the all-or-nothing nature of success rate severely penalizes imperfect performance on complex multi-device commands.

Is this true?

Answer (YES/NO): NO